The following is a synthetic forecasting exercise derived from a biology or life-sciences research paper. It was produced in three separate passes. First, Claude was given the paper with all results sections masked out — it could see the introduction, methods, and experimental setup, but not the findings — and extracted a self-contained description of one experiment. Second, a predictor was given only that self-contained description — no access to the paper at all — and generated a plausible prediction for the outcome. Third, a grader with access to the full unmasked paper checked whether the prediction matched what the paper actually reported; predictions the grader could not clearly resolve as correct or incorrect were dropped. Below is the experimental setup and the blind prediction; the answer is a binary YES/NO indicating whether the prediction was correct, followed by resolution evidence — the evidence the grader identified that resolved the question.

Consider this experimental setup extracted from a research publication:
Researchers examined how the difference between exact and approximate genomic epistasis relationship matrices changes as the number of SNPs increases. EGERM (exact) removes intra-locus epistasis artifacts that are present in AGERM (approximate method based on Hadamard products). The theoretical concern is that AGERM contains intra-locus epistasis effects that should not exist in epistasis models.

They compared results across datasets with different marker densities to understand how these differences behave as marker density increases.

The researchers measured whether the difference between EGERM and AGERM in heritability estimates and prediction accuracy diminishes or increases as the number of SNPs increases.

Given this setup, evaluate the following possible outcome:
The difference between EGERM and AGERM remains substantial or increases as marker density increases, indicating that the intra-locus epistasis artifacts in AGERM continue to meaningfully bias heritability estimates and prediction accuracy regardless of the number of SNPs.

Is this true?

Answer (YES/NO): NO